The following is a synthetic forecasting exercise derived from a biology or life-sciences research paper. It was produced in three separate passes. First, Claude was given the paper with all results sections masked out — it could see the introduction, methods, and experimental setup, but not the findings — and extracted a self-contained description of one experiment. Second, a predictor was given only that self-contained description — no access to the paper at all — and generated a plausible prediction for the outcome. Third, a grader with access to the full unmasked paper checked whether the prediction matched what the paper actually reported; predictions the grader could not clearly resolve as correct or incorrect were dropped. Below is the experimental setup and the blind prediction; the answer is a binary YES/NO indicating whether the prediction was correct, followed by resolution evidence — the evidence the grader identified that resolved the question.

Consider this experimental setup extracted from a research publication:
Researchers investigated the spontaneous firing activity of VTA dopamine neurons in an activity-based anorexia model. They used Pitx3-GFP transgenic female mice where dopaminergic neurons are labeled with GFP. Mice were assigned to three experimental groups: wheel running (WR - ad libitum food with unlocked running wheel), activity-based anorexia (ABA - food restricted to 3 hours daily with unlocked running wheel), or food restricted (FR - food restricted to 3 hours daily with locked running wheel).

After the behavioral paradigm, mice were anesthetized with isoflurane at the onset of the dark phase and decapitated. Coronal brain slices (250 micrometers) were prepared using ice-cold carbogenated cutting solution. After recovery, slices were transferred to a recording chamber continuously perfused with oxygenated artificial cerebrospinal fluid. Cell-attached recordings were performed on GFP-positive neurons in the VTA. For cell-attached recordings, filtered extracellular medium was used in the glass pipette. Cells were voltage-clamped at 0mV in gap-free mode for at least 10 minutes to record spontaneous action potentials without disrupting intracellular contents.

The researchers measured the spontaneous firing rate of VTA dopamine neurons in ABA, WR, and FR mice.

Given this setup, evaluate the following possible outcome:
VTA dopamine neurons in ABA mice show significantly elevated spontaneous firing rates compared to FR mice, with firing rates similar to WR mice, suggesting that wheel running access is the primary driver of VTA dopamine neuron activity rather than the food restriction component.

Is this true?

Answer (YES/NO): NO